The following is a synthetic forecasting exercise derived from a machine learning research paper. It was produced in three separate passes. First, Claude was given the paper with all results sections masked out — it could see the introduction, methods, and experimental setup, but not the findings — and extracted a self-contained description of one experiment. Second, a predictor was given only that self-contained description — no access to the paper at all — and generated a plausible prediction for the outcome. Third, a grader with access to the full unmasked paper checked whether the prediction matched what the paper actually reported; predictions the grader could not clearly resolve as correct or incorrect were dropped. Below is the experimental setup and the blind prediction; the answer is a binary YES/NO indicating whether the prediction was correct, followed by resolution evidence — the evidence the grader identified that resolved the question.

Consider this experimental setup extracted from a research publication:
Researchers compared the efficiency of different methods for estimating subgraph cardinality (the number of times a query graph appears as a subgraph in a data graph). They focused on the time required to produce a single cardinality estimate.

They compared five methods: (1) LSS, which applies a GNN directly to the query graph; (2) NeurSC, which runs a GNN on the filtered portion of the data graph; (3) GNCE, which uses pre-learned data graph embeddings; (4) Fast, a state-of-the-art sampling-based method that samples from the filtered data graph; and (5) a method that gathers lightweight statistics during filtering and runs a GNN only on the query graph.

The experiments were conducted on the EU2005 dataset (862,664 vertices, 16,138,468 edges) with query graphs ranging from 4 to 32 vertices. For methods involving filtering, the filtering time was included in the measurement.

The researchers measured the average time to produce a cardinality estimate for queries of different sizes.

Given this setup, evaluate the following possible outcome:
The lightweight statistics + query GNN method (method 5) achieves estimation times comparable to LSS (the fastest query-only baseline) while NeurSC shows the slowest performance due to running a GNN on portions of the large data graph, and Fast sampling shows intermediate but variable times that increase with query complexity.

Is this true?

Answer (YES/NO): NO